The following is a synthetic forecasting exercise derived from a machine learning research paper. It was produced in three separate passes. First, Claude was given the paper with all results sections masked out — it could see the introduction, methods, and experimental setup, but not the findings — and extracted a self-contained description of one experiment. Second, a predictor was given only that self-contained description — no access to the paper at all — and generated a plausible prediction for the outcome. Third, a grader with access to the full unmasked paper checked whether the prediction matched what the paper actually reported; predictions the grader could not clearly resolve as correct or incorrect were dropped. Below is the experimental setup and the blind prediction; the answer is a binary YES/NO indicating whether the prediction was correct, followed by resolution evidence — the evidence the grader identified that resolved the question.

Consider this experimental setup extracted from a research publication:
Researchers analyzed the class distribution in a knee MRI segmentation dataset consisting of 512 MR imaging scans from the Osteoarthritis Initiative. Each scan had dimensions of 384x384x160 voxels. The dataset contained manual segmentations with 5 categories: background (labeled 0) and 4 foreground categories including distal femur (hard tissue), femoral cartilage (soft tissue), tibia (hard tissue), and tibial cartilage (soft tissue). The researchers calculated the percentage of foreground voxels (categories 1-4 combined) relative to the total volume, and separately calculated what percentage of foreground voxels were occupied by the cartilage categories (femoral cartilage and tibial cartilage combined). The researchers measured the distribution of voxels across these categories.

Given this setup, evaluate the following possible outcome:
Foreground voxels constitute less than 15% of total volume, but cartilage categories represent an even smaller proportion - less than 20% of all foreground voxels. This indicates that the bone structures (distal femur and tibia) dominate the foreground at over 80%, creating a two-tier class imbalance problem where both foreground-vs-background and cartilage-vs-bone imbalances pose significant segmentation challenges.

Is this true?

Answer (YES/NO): NO